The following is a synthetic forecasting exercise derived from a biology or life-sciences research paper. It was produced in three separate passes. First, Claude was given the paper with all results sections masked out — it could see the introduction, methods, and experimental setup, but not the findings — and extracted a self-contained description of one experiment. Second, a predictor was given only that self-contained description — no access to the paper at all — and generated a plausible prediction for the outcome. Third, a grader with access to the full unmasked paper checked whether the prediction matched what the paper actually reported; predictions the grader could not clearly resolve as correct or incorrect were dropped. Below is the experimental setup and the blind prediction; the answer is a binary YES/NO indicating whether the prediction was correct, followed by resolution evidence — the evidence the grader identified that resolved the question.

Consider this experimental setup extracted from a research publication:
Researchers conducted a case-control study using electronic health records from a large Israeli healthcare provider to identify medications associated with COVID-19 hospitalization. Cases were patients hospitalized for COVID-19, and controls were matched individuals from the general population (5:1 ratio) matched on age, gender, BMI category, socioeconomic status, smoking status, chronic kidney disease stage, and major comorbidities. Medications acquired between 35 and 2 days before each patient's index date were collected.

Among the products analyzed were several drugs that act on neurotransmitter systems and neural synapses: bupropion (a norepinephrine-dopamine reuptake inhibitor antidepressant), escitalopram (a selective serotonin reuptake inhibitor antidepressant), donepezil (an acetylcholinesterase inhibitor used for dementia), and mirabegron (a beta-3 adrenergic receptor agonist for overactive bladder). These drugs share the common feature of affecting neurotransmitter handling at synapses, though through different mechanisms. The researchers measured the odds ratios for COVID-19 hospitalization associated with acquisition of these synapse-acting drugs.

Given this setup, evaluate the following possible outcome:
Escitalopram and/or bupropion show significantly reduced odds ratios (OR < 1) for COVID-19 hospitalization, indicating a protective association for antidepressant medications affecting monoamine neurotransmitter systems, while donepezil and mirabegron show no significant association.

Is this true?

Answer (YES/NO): NO